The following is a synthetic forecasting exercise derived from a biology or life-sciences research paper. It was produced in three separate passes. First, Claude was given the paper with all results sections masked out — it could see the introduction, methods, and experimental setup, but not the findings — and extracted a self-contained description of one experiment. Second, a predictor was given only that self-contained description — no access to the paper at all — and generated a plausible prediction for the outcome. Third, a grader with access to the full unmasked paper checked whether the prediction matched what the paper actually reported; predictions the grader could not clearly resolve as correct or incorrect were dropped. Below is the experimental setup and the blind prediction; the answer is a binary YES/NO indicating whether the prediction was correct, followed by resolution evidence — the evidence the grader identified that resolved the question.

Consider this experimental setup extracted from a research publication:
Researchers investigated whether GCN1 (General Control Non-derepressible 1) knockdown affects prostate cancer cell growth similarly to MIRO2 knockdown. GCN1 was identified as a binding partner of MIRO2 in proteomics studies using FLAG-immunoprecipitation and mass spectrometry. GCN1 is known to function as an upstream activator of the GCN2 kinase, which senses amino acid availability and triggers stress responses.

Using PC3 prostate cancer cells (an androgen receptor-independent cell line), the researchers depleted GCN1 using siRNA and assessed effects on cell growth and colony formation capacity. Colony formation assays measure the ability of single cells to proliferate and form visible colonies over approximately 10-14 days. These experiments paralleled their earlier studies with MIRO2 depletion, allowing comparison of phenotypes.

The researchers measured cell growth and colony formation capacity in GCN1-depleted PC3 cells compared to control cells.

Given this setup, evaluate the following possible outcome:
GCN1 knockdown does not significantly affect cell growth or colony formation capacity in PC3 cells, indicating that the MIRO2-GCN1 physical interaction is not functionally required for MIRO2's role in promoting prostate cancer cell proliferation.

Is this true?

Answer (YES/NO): NO